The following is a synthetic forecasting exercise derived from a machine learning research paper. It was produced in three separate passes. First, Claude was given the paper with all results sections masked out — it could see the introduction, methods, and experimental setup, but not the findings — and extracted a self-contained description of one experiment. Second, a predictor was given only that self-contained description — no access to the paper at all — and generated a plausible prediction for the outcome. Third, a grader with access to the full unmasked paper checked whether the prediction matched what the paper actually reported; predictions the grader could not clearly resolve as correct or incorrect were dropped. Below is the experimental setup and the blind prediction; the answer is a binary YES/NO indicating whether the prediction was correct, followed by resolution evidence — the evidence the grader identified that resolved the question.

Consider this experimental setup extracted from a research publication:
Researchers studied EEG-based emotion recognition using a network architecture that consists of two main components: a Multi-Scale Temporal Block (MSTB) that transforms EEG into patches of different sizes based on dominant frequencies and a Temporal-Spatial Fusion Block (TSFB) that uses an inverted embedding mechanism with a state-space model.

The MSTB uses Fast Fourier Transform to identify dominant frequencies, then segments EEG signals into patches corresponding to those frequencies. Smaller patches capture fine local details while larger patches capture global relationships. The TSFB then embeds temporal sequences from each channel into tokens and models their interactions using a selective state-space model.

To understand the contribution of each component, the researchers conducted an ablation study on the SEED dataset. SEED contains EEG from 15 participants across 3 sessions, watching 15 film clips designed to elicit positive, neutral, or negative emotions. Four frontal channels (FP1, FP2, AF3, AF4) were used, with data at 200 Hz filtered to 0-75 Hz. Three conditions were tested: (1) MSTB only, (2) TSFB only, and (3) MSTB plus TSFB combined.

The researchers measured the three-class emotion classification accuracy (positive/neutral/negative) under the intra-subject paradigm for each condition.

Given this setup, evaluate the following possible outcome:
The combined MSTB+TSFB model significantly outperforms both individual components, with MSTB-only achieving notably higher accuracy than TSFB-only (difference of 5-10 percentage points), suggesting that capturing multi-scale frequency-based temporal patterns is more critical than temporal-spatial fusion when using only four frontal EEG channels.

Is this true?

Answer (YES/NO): NO